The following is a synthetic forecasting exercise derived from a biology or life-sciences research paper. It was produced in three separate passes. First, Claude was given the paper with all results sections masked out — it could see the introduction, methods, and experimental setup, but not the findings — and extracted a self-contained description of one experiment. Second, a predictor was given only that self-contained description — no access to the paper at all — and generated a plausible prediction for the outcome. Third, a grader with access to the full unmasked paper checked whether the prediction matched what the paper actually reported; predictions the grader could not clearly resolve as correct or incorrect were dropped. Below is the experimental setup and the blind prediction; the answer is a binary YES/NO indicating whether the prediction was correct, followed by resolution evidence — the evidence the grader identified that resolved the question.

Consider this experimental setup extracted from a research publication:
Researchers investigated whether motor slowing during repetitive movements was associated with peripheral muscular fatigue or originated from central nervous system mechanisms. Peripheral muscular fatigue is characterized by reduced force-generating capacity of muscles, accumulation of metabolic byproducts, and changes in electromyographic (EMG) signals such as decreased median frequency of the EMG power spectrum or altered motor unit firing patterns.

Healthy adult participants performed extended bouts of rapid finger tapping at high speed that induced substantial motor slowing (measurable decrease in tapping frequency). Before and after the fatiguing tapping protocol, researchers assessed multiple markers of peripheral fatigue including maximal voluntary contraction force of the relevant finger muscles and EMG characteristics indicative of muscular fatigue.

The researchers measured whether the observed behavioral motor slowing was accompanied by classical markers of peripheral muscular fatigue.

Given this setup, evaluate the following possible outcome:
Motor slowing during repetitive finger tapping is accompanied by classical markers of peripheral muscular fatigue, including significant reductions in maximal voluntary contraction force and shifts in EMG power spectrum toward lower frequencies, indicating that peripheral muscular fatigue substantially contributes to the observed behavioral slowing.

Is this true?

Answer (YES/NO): NO